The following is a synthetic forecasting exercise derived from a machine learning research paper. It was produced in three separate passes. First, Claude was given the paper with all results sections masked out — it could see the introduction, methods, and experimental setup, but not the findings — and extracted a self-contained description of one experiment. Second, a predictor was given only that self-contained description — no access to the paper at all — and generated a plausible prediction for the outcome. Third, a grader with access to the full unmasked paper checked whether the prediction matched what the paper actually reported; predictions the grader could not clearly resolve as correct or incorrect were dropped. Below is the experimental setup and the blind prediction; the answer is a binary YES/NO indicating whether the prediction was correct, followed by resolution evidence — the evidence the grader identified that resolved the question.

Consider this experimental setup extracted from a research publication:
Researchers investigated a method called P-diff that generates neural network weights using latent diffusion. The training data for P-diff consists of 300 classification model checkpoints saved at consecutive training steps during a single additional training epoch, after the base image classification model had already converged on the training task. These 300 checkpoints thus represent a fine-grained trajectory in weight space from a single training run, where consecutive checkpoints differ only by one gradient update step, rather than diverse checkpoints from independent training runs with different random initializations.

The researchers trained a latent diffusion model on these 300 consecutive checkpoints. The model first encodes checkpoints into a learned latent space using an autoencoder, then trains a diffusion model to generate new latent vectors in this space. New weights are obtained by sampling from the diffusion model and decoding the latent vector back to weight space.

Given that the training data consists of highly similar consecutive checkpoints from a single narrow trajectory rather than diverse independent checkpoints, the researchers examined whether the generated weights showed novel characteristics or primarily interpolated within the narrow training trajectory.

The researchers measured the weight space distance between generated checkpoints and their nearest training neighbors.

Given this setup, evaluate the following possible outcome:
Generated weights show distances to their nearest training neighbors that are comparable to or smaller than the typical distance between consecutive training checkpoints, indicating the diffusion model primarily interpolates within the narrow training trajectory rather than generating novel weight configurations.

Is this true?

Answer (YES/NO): NO